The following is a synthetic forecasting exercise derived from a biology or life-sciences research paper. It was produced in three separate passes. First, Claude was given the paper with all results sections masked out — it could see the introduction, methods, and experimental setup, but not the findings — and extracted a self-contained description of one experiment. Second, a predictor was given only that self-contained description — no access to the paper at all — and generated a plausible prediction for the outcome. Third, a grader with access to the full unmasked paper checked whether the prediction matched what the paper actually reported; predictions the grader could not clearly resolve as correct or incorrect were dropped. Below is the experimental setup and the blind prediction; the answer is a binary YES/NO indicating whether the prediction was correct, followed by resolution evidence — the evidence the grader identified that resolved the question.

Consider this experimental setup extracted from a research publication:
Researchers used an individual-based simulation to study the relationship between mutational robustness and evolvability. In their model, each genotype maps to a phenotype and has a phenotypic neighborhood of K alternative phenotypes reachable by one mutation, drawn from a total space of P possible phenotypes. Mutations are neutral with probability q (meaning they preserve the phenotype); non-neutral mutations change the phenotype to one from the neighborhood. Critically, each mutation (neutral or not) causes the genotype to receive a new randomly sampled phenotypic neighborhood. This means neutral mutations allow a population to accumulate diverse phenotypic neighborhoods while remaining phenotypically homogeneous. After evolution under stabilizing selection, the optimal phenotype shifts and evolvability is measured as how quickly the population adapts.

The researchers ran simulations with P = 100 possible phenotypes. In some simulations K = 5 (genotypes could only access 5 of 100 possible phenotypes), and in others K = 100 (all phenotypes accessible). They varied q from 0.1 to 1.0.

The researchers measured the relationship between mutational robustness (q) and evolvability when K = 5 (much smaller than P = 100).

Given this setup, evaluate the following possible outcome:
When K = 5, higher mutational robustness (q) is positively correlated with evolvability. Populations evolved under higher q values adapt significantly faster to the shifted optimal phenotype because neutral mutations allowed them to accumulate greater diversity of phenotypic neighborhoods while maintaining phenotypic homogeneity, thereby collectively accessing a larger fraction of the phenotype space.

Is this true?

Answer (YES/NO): NO